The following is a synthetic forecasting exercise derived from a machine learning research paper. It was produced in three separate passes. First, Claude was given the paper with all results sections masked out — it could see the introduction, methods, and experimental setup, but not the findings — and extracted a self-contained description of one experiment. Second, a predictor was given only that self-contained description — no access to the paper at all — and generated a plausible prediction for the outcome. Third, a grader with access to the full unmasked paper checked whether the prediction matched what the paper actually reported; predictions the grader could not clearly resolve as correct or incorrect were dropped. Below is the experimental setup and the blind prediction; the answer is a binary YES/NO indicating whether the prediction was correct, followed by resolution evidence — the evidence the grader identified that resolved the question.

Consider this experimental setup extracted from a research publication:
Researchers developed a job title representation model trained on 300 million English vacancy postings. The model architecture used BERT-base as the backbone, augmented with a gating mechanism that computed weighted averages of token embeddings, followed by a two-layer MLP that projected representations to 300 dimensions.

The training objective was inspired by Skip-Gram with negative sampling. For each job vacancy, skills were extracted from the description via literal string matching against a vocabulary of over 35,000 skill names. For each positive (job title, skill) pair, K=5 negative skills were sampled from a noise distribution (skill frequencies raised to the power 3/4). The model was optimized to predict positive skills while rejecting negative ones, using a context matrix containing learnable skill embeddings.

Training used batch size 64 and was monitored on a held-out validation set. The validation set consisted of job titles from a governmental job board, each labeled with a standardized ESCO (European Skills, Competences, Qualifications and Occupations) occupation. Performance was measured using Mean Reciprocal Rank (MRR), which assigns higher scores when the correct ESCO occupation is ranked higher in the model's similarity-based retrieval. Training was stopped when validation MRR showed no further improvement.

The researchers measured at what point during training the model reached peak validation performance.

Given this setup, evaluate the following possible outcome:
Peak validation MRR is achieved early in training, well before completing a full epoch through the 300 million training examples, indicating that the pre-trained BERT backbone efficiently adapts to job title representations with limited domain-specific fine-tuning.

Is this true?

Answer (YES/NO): YES